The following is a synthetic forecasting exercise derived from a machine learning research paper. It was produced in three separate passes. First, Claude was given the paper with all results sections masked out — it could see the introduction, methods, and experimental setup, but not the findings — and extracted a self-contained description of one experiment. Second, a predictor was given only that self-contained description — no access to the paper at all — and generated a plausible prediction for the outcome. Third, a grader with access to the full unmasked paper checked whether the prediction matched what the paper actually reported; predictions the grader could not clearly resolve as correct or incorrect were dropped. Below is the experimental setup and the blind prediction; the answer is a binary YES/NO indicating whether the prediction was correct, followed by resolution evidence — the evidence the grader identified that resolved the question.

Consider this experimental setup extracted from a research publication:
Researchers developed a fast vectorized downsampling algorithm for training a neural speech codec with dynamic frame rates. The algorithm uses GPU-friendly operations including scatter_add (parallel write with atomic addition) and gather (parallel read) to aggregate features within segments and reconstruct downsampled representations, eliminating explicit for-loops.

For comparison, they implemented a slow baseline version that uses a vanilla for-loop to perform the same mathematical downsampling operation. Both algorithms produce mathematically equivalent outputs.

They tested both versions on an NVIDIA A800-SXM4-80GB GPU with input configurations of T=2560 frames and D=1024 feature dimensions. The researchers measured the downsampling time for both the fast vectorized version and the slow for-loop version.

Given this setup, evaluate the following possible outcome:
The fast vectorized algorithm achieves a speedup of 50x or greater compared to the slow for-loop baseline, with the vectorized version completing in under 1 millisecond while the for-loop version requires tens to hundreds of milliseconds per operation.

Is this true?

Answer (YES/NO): YES